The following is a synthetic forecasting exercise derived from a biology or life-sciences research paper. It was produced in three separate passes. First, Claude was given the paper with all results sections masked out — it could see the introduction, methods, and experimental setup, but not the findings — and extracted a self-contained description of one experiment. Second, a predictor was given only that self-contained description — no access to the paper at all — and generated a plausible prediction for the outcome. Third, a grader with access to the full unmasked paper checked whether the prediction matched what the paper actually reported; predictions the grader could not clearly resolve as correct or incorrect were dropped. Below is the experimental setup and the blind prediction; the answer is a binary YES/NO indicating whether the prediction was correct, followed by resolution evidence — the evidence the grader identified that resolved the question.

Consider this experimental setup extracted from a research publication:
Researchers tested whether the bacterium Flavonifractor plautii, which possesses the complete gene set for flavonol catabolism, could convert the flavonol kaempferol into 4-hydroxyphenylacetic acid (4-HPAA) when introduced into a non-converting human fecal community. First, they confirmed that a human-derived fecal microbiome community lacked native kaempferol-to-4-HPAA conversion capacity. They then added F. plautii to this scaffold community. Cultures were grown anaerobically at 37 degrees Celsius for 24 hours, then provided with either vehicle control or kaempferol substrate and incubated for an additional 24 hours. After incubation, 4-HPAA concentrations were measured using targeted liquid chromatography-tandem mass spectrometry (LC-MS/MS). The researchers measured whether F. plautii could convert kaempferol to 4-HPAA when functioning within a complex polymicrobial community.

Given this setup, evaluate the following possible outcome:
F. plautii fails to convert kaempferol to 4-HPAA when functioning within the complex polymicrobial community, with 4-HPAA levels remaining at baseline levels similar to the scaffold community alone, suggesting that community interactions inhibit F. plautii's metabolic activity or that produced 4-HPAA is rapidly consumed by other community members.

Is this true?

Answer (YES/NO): NO